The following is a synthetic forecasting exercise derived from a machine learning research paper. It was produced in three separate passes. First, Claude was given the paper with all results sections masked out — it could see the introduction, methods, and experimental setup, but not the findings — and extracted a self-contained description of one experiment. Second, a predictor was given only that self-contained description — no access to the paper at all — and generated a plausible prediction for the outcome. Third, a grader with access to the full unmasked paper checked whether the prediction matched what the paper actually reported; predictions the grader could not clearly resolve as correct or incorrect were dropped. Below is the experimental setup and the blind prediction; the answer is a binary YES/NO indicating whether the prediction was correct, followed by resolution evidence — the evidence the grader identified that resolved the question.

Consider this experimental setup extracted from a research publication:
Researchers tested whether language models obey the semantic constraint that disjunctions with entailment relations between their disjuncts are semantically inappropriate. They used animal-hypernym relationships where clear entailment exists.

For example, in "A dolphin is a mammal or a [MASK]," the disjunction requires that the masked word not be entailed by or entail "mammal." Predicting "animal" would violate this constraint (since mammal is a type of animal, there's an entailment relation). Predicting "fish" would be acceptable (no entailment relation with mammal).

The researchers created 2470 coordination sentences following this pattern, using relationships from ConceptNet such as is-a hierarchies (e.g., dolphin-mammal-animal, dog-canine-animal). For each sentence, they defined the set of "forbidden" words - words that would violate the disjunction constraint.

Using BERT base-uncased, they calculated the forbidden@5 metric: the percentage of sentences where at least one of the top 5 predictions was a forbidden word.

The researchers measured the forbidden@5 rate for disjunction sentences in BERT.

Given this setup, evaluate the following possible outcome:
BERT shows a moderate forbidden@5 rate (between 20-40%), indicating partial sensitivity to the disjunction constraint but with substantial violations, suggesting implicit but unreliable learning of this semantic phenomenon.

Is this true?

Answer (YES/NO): NO